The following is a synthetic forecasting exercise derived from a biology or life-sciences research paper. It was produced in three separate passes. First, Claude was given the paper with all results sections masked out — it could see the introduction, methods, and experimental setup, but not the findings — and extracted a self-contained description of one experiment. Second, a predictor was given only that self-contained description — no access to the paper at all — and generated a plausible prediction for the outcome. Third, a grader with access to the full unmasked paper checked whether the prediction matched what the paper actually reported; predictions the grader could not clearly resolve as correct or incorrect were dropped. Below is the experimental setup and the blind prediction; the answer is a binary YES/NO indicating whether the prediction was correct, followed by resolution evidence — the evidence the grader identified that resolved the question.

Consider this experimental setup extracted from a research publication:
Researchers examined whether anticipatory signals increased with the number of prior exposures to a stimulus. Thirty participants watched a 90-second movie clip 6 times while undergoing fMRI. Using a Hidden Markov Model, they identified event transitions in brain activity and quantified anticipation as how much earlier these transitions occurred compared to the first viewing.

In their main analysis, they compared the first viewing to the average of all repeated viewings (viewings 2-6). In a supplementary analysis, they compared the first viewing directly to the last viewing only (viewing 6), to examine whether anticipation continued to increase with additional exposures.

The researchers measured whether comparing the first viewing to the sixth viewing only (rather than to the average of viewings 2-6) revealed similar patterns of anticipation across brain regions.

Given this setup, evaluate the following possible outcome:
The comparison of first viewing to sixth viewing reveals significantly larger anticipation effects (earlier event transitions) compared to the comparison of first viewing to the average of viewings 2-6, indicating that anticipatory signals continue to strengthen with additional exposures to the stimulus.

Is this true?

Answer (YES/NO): NO